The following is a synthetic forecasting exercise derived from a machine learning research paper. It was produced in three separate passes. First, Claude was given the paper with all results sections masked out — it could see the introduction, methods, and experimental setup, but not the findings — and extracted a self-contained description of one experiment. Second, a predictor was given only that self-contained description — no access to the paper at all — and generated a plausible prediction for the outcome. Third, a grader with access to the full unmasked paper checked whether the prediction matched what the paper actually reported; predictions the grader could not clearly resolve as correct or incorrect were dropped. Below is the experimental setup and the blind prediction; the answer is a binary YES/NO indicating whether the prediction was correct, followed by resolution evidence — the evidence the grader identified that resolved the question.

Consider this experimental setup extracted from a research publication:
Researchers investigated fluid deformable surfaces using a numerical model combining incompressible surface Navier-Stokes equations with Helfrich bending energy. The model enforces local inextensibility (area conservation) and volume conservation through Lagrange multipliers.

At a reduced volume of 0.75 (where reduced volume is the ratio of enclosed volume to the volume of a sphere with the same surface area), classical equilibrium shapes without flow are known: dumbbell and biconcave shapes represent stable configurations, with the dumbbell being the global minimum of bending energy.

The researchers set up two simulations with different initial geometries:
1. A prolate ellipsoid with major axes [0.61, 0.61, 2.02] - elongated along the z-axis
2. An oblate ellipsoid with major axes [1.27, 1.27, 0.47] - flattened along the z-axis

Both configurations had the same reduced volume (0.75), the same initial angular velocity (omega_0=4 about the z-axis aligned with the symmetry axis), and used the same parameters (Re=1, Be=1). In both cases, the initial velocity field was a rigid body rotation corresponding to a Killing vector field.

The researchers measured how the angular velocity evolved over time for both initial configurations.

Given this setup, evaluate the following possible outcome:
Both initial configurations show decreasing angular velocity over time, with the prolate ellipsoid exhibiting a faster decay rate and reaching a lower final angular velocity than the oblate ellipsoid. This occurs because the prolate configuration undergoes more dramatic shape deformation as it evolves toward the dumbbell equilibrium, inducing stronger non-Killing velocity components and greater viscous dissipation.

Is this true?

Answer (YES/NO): NO